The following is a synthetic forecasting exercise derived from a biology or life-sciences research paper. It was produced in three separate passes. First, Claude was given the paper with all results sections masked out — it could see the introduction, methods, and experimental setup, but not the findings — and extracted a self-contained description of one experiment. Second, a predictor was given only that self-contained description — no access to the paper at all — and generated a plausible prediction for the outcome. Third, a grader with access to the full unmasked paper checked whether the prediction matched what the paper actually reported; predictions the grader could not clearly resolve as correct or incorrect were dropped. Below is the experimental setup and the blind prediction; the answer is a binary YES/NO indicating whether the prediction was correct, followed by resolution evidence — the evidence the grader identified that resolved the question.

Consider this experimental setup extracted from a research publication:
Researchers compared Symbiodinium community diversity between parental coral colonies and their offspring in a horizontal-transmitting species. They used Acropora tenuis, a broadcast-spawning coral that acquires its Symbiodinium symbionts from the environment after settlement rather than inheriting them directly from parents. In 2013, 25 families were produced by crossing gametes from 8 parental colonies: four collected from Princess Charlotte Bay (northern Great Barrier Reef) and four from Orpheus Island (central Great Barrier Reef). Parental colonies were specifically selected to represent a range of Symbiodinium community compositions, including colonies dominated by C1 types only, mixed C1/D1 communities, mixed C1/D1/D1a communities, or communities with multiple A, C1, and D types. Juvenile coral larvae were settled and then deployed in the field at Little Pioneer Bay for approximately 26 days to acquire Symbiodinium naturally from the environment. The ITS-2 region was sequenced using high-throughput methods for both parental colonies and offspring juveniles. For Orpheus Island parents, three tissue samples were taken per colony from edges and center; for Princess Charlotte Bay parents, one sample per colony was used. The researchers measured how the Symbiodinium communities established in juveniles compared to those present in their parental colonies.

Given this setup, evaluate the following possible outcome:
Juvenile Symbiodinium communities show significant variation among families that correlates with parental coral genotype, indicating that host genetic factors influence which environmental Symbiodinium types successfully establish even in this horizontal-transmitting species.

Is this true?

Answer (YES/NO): YES